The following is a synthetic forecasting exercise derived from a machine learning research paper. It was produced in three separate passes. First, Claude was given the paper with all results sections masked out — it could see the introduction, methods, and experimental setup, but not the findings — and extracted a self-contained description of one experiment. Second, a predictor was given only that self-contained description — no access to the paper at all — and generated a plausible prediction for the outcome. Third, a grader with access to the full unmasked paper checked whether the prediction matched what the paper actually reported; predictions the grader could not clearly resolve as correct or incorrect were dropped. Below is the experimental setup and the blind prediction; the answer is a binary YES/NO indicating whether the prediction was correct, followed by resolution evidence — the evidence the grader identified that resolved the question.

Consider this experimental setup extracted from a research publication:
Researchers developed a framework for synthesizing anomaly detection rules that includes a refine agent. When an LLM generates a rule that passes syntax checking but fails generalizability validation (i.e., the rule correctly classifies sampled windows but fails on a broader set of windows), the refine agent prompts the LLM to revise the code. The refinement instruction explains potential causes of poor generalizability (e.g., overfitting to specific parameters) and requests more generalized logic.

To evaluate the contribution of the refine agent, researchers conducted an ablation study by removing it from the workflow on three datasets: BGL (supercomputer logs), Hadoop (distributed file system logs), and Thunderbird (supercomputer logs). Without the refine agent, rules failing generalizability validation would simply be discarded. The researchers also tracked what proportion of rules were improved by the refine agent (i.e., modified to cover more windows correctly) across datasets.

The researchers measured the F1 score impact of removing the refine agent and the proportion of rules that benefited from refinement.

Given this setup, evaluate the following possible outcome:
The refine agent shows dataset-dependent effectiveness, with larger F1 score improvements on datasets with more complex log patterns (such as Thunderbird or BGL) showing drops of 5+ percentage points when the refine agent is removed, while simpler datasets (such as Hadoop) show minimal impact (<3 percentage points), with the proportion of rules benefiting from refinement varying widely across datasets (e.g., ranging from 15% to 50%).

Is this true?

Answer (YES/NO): NO